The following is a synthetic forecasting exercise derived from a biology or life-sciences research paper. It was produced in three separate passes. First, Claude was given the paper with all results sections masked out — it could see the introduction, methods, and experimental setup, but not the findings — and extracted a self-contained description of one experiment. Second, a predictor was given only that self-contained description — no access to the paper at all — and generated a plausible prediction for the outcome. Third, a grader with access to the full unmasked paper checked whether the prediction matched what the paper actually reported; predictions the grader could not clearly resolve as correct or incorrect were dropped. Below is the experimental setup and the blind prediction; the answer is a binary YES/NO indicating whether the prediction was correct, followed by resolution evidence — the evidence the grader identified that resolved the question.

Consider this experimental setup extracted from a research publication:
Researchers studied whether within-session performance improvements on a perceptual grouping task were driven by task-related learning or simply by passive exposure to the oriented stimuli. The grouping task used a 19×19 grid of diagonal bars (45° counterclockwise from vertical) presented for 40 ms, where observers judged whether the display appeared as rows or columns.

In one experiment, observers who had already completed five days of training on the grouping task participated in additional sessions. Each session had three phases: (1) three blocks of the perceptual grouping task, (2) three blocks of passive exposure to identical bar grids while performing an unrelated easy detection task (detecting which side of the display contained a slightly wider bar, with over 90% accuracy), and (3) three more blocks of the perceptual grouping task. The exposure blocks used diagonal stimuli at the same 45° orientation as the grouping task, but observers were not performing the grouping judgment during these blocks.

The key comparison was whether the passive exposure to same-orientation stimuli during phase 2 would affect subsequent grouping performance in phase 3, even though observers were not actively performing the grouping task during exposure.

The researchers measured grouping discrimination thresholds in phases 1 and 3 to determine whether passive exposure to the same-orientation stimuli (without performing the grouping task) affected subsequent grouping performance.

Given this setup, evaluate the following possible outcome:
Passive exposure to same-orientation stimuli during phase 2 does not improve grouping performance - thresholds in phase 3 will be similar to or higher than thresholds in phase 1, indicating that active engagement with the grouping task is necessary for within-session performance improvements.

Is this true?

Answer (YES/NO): NO